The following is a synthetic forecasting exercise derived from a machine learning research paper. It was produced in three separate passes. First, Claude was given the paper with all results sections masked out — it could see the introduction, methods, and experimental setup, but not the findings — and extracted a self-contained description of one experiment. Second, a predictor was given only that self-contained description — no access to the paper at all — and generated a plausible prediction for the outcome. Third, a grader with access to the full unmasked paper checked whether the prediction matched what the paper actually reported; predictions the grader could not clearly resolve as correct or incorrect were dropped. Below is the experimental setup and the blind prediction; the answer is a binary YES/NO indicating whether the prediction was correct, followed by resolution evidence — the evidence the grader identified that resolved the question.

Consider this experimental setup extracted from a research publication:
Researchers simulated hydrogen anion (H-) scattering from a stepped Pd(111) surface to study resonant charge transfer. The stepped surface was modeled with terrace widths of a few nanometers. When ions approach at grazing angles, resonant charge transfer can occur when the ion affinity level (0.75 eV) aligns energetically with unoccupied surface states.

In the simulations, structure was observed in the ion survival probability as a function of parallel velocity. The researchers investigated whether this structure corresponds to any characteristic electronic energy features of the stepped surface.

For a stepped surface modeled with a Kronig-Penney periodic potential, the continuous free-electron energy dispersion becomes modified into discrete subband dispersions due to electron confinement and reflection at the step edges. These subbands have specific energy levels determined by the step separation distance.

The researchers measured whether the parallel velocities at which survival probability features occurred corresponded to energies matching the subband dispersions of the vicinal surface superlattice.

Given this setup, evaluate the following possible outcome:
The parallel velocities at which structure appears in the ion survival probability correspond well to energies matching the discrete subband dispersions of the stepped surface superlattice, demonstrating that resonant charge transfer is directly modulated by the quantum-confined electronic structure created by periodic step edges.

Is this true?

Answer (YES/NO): YES